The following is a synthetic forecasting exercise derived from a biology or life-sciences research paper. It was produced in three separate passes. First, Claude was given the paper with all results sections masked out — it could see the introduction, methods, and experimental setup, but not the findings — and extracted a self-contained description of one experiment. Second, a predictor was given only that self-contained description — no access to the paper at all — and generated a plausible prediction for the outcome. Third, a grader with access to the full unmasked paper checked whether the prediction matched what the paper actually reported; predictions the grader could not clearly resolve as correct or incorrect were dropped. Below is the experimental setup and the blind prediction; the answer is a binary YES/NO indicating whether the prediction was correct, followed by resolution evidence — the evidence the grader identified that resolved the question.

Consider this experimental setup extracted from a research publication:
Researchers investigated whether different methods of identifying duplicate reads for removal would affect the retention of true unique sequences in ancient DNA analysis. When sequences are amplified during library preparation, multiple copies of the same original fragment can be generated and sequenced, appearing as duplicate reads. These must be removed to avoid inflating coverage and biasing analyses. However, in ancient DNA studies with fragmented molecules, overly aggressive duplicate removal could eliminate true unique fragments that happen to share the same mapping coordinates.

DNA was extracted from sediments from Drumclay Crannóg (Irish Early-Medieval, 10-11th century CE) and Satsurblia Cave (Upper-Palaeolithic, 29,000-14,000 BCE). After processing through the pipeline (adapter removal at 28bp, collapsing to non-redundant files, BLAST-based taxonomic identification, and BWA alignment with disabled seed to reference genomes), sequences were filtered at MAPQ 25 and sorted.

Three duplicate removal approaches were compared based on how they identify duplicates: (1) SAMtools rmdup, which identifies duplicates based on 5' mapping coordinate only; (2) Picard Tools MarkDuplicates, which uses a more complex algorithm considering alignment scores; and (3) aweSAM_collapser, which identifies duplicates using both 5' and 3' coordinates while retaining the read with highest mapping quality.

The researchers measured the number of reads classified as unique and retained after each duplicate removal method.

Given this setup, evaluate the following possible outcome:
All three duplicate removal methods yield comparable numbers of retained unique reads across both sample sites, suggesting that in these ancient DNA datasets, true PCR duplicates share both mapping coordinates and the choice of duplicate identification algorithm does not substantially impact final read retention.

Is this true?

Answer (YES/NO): NO